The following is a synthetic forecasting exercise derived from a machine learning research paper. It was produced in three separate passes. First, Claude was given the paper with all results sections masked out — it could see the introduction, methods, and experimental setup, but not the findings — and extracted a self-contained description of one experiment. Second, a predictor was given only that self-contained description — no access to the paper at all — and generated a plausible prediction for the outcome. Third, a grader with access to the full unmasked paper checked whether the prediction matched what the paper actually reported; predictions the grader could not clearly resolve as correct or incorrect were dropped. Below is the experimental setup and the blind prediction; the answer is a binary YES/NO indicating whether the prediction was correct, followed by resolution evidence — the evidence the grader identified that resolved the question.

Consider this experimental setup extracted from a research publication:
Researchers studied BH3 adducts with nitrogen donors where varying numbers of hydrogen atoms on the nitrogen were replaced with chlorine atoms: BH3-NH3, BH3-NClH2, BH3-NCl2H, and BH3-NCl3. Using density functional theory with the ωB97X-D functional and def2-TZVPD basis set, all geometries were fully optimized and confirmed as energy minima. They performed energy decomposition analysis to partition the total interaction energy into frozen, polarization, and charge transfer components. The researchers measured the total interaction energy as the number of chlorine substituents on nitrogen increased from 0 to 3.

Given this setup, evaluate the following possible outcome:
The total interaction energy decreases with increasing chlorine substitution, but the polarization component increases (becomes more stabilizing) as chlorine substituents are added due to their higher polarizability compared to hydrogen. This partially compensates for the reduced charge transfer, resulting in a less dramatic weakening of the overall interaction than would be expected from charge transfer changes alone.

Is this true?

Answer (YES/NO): NO